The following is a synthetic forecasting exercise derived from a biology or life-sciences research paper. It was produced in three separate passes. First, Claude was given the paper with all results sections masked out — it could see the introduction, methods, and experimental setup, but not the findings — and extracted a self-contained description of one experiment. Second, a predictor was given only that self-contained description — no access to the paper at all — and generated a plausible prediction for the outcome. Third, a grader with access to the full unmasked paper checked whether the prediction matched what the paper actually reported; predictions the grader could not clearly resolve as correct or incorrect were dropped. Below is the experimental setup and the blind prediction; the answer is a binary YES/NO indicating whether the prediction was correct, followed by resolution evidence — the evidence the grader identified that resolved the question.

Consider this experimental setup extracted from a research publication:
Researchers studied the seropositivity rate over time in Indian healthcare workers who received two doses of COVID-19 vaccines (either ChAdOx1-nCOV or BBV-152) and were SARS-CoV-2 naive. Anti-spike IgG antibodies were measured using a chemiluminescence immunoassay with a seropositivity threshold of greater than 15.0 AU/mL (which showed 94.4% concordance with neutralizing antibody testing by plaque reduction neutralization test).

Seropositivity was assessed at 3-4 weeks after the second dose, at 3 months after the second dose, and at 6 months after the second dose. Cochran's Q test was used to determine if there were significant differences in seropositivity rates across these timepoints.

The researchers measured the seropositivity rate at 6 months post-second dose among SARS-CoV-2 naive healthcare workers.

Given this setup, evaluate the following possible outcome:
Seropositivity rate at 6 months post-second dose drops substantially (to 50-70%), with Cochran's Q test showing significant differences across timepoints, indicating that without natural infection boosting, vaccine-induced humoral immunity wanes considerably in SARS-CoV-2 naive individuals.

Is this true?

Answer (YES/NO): NO